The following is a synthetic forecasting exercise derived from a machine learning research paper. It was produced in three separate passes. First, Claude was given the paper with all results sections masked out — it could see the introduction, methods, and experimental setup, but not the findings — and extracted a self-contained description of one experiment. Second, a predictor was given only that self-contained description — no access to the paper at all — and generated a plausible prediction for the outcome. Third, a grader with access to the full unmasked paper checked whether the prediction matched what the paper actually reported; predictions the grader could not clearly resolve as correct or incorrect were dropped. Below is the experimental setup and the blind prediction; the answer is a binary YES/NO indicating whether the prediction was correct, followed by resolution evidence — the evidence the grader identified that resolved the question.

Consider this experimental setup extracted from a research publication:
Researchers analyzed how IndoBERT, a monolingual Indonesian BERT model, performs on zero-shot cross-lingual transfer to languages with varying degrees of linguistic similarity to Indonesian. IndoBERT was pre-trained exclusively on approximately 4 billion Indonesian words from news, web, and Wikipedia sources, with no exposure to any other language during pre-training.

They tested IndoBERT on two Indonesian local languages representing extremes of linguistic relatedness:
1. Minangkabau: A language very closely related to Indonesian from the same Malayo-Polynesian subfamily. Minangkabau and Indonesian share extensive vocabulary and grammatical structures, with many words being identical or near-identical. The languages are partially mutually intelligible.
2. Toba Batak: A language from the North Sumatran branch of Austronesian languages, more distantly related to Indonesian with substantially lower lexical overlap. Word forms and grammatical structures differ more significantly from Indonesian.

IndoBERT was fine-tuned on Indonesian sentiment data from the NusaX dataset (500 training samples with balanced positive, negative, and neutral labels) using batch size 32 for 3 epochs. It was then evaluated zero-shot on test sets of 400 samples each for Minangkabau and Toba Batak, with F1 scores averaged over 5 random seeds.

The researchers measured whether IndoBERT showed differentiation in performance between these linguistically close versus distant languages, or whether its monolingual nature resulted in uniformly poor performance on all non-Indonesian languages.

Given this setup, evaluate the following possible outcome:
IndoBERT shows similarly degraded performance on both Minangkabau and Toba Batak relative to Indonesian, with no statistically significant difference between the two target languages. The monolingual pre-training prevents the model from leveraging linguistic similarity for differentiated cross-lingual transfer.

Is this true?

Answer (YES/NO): NO